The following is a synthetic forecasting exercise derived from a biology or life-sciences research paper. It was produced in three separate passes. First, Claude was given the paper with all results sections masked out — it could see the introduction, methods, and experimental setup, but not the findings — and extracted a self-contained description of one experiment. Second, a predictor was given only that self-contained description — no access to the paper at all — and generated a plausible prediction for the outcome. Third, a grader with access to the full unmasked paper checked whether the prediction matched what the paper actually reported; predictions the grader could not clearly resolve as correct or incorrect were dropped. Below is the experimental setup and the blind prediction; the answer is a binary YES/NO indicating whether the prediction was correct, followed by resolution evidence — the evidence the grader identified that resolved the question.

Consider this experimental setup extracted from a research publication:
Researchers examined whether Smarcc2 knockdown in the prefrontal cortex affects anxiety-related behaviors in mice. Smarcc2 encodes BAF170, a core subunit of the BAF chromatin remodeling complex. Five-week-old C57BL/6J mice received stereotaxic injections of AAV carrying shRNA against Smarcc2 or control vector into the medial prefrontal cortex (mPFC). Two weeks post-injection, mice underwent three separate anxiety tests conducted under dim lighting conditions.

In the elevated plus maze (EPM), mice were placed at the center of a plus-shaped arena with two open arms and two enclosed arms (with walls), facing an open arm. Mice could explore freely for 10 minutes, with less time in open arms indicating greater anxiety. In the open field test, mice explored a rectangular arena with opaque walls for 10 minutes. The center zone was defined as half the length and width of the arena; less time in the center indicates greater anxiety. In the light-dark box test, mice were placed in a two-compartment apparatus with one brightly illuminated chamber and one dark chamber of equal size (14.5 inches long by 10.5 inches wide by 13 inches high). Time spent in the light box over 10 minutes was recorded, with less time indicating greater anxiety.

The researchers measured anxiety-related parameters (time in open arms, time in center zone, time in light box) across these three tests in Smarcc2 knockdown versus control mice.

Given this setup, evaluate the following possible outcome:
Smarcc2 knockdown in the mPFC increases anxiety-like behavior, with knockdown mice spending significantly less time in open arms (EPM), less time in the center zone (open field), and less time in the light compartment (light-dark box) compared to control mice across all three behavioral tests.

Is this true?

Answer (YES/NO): NO